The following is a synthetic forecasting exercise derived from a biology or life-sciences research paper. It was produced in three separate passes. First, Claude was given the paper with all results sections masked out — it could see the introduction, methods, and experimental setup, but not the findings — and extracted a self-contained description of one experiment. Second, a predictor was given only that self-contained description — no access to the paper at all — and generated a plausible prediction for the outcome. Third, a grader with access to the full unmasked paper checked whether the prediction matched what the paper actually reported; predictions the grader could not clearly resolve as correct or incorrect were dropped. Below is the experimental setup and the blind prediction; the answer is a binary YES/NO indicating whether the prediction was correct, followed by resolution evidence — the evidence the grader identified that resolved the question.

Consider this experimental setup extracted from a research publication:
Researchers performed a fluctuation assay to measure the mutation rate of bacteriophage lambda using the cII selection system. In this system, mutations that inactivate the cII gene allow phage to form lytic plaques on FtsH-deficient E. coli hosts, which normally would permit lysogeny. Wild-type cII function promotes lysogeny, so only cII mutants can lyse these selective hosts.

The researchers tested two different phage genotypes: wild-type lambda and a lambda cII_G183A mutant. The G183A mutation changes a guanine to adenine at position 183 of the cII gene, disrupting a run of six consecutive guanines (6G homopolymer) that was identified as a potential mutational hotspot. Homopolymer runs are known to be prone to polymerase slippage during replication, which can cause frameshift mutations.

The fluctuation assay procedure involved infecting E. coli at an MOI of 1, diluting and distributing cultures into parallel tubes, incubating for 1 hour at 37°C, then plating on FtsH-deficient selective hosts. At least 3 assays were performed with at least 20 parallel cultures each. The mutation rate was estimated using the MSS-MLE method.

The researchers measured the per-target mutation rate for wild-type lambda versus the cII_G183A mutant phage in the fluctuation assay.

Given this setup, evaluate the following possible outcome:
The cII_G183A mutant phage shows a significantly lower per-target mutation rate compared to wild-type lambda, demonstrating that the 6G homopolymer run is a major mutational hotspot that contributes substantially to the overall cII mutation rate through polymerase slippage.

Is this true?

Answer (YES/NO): YES